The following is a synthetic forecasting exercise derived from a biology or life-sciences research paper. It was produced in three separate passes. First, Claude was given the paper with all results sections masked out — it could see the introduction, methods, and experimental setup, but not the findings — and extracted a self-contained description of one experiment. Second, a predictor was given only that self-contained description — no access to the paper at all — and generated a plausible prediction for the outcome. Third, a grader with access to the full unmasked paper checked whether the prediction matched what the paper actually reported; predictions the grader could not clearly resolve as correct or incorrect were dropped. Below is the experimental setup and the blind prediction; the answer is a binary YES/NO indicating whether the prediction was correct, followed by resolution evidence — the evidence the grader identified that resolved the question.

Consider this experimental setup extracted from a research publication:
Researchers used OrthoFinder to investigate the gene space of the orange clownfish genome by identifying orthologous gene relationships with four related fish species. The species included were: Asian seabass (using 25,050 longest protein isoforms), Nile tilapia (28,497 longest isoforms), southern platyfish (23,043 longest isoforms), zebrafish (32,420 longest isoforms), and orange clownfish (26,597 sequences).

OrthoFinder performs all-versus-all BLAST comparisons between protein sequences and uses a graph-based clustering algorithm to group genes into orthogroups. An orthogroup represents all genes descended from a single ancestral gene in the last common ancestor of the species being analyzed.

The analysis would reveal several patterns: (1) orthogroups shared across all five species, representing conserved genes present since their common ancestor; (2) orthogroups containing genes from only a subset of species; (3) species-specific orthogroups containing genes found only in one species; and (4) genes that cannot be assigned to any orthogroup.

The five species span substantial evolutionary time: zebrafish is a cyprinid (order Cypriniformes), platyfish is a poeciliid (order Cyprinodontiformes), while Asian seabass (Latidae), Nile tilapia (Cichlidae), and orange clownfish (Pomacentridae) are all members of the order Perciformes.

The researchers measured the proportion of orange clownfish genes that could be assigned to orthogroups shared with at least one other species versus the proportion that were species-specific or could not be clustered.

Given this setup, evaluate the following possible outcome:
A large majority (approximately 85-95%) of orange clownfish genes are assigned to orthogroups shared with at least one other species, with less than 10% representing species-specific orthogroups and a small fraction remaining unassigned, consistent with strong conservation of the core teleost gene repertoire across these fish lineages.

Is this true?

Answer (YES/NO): NO